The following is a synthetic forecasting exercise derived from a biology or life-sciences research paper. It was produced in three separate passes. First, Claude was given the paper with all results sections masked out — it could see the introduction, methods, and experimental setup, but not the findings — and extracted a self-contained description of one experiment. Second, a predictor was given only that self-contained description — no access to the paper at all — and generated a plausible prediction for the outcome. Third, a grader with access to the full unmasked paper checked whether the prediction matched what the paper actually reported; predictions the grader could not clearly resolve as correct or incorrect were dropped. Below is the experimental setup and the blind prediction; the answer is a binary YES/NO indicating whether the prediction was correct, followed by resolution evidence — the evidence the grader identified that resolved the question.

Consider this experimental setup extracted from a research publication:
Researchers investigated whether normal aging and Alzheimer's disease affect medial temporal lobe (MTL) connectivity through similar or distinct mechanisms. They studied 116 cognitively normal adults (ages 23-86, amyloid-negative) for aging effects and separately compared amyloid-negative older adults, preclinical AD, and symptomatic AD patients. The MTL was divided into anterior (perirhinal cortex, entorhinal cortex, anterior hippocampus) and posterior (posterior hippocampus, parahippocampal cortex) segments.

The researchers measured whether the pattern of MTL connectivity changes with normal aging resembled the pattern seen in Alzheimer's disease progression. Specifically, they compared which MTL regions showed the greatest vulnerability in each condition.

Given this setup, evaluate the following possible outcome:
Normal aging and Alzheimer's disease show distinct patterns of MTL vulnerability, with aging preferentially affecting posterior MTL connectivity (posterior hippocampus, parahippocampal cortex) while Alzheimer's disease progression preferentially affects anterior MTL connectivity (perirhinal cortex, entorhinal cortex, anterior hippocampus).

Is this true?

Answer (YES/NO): YES